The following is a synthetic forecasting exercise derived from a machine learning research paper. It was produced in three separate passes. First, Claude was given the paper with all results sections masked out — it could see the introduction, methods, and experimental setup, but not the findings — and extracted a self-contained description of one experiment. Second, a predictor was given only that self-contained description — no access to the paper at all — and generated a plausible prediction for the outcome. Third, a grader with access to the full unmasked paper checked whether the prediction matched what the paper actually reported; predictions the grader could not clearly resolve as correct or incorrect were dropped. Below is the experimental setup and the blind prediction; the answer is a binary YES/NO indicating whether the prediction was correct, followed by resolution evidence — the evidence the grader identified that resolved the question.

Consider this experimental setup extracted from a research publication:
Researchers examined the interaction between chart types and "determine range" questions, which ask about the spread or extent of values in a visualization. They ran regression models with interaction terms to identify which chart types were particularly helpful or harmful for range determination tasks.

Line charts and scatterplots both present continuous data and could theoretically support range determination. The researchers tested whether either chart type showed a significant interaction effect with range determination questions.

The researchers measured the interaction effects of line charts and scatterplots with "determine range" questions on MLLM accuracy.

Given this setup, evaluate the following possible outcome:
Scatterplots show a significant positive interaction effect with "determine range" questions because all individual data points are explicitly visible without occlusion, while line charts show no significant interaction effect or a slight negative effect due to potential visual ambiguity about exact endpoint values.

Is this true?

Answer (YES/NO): NO